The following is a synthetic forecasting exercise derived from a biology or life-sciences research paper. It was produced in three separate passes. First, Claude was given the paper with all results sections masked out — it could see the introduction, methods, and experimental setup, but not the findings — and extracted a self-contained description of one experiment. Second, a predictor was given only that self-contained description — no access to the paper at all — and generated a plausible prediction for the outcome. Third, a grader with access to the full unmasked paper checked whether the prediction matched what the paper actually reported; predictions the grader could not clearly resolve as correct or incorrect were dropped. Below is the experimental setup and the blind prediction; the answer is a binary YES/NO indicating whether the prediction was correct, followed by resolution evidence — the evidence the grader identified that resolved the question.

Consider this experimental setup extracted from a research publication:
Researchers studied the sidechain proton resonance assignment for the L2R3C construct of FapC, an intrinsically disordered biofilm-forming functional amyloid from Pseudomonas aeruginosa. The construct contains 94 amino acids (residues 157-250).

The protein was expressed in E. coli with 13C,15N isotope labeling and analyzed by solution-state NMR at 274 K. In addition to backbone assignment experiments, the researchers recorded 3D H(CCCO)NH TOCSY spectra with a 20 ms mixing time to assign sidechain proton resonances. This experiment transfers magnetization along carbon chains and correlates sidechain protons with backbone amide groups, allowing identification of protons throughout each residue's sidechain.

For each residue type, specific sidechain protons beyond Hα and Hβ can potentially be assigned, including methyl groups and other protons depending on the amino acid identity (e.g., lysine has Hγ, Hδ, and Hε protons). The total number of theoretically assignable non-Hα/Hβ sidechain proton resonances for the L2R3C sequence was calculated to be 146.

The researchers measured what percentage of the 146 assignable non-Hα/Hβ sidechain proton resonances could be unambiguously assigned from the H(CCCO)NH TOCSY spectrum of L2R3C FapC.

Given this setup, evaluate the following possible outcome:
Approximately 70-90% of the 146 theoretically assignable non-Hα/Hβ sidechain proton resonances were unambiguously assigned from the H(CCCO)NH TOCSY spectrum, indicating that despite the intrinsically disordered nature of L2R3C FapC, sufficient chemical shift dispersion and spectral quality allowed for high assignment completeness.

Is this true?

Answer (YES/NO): NO